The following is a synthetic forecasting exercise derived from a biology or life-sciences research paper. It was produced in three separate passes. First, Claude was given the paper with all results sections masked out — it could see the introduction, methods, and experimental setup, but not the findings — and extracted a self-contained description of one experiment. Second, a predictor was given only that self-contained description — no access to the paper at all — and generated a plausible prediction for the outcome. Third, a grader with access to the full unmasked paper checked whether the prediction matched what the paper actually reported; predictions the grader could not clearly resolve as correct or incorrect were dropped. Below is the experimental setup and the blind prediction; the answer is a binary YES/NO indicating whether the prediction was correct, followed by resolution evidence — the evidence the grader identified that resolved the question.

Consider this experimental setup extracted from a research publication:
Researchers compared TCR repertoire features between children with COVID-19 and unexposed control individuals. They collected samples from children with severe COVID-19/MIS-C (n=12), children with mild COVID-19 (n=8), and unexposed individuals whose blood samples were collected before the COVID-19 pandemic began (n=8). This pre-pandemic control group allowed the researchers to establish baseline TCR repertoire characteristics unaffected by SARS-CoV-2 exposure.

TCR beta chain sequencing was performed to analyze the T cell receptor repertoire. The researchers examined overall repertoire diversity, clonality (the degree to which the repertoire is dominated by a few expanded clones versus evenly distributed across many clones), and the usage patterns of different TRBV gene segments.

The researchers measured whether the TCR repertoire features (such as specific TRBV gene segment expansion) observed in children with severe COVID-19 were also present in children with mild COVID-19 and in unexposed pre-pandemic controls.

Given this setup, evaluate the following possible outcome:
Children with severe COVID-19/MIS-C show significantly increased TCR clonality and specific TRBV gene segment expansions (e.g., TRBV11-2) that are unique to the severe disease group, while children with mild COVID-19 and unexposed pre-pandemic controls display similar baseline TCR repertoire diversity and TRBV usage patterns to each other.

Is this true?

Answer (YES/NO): NO